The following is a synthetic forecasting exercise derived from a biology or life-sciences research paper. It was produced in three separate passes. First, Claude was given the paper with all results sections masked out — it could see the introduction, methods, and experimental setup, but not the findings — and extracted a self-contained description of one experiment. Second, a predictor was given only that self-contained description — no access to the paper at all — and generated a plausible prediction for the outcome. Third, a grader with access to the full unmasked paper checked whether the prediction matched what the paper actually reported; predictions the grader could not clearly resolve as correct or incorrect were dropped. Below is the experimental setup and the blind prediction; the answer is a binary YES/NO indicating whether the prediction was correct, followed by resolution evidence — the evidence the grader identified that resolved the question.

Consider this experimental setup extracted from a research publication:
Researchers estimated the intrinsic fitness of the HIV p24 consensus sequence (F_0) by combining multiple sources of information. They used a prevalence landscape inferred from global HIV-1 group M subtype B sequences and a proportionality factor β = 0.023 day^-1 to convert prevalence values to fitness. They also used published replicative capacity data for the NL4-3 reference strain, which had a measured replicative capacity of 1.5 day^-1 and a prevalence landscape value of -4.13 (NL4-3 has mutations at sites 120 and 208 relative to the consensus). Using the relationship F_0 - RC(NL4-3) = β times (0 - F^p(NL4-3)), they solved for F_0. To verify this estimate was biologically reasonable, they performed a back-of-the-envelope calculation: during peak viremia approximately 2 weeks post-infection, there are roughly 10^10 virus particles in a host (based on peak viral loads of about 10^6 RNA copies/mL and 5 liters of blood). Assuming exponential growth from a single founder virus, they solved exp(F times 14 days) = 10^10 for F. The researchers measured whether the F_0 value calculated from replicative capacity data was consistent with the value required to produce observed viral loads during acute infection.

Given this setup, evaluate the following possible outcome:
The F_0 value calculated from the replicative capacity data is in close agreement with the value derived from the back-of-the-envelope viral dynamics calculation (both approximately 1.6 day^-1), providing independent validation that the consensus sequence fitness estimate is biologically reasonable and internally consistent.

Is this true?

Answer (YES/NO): YES